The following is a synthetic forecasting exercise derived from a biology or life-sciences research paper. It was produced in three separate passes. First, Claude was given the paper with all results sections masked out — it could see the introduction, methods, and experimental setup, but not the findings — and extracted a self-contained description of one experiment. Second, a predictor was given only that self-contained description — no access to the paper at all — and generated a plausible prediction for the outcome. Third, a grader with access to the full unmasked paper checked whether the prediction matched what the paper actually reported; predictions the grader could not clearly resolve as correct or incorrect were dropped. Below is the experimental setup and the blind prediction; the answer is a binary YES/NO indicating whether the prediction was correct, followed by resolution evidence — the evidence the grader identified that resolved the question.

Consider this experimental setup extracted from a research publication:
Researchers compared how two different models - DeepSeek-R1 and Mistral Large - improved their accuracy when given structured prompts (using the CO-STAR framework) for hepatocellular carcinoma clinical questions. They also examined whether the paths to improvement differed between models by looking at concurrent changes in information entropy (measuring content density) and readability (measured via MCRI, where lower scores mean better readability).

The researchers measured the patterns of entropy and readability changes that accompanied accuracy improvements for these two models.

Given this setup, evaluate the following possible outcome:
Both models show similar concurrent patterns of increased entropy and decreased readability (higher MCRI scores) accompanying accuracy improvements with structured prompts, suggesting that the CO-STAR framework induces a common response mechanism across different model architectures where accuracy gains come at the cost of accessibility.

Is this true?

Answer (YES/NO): NO